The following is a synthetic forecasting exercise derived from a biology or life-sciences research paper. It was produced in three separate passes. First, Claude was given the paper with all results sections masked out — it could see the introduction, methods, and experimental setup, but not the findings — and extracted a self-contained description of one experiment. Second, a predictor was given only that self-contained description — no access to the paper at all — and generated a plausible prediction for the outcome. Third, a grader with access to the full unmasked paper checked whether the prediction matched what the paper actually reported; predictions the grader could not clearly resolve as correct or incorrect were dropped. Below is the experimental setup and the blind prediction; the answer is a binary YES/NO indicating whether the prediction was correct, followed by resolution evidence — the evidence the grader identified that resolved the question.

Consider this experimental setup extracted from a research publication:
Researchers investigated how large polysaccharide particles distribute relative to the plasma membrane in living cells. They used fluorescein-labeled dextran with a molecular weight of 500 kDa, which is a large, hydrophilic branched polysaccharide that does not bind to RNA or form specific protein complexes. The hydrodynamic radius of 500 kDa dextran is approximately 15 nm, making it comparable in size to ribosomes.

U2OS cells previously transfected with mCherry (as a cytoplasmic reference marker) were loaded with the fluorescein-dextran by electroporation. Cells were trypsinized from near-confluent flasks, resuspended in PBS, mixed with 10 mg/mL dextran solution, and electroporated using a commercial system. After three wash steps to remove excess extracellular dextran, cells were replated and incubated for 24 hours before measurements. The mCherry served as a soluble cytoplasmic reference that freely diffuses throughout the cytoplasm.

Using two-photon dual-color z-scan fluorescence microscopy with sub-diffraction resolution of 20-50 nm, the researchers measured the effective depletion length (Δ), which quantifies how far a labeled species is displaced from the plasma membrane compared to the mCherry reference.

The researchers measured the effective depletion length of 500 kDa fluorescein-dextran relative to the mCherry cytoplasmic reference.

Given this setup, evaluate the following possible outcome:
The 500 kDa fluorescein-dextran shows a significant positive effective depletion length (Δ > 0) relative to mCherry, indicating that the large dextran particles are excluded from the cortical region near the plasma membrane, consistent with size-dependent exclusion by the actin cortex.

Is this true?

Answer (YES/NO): YES